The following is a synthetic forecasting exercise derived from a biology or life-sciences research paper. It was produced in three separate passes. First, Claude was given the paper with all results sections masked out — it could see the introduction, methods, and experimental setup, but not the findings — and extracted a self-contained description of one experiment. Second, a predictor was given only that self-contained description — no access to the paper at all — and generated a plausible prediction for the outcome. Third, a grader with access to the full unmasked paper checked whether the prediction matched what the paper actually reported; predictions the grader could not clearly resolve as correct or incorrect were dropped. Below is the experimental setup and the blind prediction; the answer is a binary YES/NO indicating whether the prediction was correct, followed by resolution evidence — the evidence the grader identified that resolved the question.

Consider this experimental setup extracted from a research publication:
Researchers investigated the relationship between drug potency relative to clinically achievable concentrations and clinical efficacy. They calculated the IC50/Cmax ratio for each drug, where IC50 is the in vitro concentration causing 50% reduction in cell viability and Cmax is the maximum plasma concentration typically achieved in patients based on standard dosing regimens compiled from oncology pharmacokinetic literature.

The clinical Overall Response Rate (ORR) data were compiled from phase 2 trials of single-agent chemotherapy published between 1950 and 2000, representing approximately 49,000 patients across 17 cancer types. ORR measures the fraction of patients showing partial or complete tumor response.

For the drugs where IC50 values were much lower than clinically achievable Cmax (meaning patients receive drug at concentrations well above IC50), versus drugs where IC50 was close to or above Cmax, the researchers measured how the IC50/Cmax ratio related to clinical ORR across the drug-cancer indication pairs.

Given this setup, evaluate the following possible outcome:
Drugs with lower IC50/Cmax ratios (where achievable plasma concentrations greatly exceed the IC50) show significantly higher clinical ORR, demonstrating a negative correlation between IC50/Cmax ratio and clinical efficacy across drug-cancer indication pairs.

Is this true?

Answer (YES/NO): NO